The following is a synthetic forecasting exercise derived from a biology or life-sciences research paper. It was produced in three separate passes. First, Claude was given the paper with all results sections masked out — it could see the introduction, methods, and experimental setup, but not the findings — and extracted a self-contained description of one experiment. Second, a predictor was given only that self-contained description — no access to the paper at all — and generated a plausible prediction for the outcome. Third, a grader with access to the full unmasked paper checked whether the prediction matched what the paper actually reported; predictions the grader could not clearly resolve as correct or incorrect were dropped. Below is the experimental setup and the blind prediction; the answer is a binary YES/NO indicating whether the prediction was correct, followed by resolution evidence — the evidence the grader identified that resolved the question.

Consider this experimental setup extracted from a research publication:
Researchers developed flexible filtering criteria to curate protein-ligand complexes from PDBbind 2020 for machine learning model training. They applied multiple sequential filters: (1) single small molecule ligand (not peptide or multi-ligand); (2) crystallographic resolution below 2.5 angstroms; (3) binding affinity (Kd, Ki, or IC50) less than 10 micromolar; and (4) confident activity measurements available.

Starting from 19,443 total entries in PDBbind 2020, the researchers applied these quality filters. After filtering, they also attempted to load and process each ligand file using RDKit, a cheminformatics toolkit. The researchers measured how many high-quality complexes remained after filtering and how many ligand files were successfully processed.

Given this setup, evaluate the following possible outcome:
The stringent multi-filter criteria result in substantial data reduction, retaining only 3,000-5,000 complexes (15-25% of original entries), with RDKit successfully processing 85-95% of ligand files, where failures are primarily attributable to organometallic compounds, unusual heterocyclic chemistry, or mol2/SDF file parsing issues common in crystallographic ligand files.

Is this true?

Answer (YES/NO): NO